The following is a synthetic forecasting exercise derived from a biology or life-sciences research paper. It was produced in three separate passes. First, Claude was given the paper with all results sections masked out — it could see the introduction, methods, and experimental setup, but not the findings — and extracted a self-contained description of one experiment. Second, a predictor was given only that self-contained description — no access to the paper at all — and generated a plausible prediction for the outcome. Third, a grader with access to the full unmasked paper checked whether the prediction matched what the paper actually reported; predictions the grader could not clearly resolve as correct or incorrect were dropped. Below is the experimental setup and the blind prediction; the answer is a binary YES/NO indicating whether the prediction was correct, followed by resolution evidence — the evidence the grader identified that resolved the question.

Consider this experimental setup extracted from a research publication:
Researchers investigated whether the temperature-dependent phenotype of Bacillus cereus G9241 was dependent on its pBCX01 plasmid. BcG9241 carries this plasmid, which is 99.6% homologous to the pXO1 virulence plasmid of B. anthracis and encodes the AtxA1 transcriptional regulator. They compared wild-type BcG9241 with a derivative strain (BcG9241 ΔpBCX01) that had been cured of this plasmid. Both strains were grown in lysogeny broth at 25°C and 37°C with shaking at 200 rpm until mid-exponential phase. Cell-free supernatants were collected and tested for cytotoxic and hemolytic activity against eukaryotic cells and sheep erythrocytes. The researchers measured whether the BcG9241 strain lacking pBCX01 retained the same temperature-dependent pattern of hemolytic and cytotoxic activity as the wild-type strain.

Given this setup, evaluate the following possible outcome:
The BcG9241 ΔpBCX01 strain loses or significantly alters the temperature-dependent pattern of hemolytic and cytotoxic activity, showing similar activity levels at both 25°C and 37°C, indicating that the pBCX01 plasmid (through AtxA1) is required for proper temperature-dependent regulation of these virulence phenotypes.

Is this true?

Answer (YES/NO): NO